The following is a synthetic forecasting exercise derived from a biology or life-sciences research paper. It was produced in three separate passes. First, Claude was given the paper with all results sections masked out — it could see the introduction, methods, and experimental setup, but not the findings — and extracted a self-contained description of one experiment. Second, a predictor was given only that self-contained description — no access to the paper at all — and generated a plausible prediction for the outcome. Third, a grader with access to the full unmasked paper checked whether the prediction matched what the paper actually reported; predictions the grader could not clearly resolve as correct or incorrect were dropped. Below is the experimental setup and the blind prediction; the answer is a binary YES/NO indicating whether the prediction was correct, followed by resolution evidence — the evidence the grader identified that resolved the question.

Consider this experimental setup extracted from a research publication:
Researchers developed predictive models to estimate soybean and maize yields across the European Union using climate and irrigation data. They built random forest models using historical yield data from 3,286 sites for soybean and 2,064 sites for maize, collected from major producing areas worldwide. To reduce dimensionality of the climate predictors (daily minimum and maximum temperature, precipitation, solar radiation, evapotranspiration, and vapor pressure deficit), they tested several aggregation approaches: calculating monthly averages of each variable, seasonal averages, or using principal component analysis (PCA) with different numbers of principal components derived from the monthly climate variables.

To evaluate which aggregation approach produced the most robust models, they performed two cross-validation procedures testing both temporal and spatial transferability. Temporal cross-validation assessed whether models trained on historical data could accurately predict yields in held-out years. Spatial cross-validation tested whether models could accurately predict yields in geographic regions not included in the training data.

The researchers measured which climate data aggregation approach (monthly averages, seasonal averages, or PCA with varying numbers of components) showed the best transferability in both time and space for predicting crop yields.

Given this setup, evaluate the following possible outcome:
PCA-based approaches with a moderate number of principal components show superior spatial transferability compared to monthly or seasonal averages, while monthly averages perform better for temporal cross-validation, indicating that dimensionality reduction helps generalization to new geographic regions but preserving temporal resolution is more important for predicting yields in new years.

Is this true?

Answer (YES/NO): NO